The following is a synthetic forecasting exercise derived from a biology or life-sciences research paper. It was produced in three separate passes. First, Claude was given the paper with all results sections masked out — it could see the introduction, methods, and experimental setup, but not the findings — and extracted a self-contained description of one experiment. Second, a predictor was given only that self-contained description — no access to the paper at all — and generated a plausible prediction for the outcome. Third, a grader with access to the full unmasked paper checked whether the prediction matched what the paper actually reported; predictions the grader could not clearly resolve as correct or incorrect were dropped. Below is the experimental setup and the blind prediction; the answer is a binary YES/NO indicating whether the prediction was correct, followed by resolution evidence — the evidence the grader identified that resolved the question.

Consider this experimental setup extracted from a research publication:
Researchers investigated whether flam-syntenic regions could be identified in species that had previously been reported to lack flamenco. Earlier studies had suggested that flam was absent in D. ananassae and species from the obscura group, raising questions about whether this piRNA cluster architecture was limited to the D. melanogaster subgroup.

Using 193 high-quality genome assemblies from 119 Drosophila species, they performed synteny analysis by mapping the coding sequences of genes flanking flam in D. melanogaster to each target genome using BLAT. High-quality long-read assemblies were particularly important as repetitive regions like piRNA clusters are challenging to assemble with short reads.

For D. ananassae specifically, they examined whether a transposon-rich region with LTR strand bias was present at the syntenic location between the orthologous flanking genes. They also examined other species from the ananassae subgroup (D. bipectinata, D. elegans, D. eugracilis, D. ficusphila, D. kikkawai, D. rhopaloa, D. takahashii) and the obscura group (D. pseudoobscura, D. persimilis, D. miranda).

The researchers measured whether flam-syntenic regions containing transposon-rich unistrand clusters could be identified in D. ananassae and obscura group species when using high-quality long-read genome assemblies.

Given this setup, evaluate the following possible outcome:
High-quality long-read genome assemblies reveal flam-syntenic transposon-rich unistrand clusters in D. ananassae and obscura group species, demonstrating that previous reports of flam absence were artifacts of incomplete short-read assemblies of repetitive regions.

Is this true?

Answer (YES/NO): NO